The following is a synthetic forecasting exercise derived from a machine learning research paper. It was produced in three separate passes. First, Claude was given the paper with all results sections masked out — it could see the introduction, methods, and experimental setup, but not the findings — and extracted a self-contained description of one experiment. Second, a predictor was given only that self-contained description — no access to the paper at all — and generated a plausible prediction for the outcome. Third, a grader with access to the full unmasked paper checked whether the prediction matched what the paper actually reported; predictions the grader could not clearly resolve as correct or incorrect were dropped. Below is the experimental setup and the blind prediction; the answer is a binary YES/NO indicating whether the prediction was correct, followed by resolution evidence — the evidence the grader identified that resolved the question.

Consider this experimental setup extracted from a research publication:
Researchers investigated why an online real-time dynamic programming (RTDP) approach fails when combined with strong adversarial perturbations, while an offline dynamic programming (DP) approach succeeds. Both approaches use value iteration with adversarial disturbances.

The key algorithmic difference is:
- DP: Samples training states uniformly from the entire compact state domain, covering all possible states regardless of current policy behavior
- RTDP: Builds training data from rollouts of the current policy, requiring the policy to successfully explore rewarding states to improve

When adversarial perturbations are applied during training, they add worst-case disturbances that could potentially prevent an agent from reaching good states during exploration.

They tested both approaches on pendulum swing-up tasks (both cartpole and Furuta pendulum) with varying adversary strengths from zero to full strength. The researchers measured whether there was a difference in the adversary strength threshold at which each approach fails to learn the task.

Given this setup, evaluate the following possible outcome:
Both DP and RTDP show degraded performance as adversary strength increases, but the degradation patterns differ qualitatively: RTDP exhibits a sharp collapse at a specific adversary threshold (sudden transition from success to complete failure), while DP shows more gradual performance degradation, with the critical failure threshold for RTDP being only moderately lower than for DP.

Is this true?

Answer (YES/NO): NO